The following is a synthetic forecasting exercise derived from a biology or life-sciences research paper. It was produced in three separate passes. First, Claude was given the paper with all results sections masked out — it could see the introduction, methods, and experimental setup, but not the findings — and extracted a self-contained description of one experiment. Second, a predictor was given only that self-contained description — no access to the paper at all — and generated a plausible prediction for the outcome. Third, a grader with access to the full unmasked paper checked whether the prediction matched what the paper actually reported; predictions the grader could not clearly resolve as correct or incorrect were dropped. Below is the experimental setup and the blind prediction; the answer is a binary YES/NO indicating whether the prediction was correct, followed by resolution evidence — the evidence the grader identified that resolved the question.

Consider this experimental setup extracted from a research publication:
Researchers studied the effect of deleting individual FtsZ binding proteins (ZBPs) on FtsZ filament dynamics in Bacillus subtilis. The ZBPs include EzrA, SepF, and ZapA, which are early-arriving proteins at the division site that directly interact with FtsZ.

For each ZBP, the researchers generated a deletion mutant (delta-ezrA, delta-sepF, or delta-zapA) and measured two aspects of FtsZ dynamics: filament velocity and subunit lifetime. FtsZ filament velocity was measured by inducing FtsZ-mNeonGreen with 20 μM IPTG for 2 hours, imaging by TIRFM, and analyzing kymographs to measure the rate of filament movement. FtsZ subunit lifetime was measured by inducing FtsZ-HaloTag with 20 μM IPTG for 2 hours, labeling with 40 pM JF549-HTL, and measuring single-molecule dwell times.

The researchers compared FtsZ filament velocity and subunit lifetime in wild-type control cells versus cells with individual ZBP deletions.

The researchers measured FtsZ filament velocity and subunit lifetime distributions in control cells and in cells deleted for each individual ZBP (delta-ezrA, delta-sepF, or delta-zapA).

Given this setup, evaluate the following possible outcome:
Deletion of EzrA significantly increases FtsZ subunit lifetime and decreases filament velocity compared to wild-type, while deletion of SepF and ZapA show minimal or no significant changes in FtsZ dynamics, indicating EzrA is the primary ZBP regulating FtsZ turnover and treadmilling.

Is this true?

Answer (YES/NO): NO